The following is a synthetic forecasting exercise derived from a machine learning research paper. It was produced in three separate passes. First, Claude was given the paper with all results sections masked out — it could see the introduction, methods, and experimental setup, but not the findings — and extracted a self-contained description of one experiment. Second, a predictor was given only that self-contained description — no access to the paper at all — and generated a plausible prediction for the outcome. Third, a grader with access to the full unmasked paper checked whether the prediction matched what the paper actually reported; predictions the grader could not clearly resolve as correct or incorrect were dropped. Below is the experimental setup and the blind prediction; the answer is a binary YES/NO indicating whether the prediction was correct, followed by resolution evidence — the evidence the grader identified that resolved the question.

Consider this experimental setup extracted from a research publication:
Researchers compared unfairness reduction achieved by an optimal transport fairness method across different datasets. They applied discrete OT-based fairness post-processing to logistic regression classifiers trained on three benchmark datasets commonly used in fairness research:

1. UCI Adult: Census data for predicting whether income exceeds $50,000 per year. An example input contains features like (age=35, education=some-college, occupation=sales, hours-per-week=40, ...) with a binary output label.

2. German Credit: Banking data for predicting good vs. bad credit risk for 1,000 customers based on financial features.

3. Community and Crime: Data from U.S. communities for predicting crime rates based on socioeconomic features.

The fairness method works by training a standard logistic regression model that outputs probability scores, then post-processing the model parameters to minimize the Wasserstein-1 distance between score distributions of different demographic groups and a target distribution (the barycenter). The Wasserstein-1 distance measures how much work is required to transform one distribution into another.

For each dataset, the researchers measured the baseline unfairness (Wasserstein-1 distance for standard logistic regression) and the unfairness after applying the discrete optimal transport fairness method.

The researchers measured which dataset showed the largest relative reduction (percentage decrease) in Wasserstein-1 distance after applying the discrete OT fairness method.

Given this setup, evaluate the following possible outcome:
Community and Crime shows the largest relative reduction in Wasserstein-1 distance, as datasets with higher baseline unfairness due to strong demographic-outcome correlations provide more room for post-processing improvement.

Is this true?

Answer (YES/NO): NO